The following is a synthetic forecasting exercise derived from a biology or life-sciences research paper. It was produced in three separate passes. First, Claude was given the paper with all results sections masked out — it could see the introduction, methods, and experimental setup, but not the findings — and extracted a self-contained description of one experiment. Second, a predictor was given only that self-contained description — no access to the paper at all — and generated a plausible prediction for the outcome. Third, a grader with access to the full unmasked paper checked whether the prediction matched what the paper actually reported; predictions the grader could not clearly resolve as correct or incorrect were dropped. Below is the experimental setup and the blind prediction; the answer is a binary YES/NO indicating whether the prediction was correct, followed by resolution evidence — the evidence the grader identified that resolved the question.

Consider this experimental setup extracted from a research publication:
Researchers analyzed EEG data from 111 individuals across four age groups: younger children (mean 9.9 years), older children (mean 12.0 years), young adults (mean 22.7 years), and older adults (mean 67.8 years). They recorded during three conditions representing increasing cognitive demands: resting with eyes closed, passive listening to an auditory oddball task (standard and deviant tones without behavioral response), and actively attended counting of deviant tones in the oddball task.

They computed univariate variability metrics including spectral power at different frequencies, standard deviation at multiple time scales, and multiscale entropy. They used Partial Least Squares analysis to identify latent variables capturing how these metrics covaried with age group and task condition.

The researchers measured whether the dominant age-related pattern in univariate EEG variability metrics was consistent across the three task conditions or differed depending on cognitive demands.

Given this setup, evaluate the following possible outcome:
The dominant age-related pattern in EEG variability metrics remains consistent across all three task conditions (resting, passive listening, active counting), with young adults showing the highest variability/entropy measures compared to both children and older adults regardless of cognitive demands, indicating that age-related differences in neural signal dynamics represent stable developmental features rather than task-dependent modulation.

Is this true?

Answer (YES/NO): NO